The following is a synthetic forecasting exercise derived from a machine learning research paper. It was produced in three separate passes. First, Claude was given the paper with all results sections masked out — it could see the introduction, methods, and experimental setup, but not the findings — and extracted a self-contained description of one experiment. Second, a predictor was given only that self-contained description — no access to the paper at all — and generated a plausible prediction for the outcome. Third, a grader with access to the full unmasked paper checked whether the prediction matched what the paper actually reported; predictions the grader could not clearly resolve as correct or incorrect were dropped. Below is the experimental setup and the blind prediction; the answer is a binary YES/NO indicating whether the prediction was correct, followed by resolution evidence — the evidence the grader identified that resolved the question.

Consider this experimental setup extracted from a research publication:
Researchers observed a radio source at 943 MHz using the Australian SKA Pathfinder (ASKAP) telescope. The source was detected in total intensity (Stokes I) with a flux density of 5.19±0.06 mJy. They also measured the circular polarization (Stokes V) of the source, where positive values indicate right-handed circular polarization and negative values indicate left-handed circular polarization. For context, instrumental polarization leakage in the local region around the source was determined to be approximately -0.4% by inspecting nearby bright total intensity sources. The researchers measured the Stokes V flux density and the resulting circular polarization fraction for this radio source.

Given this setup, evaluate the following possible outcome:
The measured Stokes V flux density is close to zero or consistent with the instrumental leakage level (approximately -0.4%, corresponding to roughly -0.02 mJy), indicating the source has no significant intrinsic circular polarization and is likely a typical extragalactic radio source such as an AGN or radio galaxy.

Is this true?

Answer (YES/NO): NO